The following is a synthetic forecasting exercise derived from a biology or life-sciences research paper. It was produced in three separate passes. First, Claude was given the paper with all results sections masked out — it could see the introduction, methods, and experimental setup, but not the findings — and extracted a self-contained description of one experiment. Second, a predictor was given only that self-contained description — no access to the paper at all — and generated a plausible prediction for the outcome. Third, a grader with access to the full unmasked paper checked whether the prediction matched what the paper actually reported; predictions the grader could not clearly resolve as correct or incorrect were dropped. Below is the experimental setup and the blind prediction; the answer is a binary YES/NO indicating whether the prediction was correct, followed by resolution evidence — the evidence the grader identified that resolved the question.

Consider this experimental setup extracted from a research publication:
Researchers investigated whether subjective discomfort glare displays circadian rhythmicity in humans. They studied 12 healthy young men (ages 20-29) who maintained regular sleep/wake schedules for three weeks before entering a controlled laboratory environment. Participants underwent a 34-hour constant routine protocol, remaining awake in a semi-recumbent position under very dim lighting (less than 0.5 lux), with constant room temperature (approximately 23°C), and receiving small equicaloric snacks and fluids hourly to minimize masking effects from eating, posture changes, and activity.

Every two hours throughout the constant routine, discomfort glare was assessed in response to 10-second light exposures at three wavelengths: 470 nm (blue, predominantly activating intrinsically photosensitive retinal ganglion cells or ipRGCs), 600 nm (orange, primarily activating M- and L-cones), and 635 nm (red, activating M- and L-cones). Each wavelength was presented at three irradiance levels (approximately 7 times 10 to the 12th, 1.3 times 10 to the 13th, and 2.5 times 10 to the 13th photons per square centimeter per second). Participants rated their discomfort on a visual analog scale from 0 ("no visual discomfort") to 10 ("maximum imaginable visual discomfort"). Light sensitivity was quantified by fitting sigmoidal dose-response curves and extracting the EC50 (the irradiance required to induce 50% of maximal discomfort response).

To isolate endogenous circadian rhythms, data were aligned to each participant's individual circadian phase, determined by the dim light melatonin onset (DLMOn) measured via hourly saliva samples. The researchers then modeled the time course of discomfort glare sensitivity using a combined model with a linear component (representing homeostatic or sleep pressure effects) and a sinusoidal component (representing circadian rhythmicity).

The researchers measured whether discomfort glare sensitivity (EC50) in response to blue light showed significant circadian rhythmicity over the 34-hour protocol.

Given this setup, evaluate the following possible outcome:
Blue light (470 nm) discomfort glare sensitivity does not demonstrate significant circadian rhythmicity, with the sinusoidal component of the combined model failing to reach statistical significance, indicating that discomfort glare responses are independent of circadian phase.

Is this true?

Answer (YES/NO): NO